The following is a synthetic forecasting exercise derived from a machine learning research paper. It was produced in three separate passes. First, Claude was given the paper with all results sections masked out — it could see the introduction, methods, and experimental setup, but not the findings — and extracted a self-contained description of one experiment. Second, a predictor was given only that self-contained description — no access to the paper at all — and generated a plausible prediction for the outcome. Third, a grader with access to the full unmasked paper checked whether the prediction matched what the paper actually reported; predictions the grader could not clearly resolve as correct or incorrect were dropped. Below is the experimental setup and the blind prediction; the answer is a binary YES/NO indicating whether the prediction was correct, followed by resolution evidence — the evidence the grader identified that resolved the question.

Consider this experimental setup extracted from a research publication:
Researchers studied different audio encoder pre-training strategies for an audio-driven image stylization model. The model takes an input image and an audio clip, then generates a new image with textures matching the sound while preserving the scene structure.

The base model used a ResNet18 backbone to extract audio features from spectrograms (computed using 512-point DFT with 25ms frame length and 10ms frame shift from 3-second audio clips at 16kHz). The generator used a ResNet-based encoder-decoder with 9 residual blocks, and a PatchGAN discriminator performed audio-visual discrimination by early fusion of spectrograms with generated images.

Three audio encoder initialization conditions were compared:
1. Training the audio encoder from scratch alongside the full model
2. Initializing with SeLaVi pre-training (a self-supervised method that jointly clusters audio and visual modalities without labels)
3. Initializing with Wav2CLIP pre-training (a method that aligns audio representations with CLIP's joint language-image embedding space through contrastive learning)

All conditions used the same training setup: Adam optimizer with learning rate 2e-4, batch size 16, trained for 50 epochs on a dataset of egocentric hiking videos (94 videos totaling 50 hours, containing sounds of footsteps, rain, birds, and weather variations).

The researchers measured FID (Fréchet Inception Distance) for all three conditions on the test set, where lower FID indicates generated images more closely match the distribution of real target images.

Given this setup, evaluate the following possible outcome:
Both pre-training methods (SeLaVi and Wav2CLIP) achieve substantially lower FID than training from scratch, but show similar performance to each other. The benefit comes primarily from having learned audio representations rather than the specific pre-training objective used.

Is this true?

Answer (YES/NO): NO